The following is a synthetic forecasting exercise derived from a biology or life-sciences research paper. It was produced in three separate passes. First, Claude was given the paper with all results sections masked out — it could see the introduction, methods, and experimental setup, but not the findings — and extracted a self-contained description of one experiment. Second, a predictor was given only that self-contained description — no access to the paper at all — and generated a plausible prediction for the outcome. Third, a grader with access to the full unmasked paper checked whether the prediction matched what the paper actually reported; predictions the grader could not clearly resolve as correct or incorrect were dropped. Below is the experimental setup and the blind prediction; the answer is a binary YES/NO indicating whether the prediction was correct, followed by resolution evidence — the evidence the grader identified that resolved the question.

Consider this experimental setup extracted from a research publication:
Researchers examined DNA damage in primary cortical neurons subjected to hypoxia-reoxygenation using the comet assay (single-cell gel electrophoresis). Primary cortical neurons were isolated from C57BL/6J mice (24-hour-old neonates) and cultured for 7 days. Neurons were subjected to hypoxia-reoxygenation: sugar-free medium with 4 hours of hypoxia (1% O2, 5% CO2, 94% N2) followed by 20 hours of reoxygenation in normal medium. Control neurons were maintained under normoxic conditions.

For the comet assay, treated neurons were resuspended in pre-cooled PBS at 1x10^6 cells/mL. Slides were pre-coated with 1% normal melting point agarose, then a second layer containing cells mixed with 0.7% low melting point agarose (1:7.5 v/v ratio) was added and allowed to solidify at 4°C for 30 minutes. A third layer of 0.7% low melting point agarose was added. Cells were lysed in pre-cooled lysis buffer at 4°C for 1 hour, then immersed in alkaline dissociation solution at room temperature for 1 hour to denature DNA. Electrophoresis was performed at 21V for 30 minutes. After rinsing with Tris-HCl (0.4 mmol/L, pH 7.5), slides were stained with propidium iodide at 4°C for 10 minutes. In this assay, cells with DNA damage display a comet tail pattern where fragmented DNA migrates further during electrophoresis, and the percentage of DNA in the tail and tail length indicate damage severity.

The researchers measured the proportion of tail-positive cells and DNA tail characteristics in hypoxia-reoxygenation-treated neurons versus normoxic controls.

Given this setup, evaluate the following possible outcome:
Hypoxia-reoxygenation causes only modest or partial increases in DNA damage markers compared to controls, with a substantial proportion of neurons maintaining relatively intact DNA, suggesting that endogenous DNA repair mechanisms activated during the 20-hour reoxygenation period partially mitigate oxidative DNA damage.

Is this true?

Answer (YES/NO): NO